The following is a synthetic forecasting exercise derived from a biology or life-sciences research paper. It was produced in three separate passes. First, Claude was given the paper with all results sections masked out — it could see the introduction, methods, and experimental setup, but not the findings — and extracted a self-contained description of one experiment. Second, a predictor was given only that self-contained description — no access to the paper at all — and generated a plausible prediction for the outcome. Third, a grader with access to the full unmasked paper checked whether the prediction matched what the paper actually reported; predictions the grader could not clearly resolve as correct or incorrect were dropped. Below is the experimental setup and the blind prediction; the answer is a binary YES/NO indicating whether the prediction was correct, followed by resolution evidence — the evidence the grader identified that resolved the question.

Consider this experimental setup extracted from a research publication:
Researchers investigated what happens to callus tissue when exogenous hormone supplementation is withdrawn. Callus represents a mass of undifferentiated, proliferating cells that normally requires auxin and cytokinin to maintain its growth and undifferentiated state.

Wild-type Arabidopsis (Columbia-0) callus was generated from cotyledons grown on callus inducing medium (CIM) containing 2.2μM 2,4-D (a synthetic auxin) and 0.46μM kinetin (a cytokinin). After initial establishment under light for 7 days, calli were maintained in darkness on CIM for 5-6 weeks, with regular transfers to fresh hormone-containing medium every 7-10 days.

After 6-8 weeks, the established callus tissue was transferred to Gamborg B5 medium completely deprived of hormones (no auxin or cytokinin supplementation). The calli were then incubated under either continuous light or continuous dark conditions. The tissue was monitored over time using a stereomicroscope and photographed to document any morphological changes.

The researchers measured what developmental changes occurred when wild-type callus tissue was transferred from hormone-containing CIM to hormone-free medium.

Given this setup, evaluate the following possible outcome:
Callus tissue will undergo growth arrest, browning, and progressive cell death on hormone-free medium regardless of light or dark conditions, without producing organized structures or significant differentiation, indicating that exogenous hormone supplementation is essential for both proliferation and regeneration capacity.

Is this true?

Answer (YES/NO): NO